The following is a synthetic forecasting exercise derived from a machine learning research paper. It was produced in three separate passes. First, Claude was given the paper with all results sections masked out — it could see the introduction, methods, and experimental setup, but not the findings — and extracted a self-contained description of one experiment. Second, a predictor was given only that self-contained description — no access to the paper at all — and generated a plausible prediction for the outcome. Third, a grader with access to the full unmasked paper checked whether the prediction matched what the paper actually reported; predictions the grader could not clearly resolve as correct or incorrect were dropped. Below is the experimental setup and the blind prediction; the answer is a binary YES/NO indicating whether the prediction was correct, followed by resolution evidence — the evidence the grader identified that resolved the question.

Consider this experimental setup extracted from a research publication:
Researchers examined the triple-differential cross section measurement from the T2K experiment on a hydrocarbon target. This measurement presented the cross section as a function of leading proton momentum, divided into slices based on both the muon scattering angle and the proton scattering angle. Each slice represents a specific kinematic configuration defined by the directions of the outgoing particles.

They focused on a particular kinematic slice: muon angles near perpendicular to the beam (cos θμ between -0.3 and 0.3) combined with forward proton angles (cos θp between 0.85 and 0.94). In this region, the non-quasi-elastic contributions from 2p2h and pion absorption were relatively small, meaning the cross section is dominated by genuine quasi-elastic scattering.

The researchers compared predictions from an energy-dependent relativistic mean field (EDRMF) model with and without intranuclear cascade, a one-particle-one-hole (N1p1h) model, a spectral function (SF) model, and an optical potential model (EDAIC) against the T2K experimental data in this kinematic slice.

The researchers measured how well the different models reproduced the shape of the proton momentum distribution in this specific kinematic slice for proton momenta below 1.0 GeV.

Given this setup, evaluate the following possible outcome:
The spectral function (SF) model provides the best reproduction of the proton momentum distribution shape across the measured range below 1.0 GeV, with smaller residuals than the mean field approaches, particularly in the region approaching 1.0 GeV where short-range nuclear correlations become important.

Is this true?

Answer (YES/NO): NO